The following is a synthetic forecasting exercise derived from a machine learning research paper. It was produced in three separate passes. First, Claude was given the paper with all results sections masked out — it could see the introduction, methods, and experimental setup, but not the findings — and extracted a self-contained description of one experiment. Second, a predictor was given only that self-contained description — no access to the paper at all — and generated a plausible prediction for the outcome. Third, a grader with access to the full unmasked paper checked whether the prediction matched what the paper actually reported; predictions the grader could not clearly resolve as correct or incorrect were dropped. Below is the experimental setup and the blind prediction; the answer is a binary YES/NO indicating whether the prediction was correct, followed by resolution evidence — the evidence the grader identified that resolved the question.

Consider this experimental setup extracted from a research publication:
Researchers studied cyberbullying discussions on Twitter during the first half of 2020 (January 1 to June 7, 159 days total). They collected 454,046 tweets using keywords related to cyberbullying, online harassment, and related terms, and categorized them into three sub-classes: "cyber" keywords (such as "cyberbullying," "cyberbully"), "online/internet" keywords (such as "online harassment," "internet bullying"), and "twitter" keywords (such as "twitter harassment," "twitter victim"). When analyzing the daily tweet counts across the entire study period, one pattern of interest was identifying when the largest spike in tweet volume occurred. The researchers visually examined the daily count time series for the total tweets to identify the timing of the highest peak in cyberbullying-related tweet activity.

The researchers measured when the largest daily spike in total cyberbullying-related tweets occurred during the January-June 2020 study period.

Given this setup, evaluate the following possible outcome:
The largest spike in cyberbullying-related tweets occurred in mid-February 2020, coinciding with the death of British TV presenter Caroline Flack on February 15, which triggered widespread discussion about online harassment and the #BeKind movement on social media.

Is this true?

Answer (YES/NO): NO